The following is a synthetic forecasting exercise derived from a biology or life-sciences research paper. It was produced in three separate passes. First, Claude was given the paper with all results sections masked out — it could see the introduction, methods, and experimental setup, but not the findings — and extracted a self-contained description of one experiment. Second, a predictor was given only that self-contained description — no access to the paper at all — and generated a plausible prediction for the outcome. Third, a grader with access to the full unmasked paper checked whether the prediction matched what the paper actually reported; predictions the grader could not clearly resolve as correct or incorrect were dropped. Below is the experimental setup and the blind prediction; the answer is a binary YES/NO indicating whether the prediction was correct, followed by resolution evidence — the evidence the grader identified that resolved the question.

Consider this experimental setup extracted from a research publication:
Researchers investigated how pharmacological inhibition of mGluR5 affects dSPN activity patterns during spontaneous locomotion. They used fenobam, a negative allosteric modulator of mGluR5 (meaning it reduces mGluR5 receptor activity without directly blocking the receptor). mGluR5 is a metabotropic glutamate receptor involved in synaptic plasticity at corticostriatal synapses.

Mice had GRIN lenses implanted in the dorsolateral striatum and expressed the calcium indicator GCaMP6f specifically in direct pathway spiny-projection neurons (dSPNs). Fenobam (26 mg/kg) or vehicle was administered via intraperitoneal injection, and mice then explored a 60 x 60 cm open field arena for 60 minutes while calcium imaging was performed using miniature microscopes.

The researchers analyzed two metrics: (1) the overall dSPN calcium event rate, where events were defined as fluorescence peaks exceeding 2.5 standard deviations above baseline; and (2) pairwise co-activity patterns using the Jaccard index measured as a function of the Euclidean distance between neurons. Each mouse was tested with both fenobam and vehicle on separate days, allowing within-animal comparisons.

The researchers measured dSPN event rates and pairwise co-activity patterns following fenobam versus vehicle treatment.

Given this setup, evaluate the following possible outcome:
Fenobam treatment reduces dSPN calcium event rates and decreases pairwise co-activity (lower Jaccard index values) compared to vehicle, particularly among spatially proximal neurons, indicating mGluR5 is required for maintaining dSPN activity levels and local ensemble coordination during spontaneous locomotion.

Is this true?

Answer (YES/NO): NO